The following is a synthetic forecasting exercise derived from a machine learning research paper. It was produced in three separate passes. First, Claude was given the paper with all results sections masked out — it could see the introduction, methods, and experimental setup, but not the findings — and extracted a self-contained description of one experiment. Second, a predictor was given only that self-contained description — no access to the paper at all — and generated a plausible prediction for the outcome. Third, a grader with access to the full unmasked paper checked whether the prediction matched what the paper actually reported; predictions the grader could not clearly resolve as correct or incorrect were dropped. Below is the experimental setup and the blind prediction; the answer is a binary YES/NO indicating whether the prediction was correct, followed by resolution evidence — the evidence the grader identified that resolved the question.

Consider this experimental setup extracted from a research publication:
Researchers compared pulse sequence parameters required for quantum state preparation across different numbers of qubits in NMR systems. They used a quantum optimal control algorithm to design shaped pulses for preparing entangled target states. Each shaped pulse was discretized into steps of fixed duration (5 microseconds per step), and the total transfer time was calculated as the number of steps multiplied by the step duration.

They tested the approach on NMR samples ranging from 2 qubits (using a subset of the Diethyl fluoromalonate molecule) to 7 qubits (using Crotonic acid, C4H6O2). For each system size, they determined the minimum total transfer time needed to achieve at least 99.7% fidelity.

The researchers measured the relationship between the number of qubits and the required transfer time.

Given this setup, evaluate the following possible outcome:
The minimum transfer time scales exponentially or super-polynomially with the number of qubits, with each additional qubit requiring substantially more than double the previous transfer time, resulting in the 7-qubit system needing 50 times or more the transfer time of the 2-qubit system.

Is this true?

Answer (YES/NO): NO